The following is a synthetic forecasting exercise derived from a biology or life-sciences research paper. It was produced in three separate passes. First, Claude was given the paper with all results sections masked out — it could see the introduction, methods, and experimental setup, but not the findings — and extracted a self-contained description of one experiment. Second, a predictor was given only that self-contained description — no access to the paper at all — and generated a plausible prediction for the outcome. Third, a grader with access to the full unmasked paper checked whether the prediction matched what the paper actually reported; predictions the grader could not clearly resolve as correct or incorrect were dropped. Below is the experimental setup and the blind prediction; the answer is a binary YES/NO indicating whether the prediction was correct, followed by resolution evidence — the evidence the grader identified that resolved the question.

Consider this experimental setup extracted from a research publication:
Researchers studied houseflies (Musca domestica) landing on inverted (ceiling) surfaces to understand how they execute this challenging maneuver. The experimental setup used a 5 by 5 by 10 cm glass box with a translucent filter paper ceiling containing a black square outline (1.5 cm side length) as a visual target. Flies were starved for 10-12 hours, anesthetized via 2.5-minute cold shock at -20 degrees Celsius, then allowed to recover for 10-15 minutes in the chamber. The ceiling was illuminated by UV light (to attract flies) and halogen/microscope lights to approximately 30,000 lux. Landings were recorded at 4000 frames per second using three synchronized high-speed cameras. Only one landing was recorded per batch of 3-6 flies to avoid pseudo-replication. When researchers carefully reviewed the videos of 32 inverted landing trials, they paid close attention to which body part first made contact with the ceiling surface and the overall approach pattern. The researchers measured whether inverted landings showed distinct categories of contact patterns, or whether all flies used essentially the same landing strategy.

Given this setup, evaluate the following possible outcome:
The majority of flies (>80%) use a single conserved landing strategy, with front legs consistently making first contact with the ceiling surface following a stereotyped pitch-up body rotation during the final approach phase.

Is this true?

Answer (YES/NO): NO